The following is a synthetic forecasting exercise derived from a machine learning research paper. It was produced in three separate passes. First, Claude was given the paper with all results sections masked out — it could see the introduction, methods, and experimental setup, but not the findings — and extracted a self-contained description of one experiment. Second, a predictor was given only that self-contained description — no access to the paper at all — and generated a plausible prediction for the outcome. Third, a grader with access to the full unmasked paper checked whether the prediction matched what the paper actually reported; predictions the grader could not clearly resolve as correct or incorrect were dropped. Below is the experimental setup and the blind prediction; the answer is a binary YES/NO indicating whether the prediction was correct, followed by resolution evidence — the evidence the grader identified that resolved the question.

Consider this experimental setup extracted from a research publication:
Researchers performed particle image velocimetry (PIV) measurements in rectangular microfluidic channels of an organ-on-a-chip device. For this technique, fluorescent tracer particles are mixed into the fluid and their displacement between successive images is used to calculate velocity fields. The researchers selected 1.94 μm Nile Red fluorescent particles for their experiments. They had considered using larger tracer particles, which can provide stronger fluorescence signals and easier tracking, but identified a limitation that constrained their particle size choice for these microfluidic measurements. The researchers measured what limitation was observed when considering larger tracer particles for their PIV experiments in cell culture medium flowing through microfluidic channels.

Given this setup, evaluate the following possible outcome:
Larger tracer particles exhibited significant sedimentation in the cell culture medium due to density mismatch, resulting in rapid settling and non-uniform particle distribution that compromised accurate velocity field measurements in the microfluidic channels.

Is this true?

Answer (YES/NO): NO